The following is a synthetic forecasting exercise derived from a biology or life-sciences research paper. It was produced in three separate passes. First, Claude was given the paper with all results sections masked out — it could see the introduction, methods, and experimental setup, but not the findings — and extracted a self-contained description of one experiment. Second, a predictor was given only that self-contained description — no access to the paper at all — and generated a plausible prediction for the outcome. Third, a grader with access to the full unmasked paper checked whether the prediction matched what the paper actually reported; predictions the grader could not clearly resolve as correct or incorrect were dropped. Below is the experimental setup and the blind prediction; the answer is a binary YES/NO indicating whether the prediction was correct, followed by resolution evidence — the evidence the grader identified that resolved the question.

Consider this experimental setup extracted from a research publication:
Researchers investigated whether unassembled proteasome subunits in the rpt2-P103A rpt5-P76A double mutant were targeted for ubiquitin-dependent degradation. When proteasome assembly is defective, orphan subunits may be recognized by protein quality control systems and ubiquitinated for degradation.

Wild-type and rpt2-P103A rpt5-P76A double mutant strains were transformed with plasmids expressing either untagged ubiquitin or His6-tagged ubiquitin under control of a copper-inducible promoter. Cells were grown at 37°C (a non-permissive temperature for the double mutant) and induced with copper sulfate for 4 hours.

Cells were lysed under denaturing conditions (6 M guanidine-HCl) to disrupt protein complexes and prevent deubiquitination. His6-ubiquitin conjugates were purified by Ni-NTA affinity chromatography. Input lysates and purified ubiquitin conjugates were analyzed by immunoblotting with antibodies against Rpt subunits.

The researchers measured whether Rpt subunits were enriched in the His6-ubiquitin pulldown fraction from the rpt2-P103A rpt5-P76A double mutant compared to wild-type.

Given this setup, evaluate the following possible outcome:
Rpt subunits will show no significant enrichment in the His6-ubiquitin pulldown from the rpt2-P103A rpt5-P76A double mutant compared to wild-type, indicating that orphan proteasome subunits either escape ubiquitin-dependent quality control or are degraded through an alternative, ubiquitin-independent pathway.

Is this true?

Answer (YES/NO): NO